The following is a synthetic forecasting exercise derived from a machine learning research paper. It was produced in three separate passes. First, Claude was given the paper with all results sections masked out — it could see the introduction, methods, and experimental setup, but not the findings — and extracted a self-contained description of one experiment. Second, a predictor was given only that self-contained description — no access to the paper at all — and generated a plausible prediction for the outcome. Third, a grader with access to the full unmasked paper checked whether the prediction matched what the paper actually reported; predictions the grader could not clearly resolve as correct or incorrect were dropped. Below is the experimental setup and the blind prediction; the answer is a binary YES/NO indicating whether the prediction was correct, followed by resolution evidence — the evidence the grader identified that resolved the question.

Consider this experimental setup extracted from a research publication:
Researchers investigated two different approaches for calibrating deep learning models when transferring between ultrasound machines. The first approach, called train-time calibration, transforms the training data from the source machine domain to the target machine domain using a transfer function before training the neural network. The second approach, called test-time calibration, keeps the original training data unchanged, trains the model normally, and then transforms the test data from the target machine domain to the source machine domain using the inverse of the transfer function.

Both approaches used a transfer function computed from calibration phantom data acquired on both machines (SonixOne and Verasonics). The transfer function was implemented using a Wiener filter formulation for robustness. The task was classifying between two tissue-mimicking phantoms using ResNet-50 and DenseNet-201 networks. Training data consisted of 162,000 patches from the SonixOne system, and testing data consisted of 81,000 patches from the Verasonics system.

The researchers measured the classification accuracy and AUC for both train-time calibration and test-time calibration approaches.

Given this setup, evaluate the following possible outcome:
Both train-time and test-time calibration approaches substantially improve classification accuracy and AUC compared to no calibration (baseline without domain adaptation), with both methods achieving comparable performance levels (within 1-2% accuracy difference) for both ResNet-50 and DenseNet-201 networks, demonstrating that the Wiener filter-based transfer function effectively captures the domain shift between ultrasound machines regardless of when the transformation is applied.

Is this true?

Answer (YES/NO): NO